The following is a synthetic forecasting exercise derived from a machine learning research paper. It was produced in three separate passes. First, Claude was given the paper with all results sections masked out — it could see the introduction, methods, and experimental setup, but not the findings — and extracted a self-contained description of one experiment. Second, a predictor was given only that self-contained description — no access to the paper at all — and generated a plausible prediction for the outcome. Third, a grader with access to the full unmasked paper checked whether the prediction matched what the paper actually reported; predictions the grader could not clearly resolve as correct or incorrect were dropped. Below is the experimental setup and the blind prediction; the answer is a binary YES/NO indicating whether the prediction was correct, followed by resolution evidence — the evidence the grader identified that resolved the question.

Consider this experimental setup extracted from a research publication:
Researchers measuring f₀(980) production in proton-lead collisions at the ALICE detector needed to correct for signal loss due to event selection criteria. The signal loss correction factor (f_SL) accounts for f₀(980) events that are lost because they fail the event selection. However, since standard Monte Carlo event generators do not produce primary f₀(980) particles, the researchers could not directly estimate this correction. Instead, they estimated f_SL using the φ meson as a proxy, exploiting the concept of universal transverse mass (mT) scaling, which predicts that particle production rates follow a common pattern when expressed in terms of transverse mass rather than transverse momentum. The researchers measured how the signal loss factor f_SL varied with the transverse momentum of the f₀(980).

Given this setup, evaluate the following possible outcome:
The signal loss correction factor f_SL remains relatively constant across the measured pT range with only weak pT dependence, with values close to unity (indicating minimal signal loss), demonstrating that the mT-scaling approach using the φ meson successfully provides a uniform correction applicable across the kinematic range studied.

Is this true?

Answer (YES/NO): YES